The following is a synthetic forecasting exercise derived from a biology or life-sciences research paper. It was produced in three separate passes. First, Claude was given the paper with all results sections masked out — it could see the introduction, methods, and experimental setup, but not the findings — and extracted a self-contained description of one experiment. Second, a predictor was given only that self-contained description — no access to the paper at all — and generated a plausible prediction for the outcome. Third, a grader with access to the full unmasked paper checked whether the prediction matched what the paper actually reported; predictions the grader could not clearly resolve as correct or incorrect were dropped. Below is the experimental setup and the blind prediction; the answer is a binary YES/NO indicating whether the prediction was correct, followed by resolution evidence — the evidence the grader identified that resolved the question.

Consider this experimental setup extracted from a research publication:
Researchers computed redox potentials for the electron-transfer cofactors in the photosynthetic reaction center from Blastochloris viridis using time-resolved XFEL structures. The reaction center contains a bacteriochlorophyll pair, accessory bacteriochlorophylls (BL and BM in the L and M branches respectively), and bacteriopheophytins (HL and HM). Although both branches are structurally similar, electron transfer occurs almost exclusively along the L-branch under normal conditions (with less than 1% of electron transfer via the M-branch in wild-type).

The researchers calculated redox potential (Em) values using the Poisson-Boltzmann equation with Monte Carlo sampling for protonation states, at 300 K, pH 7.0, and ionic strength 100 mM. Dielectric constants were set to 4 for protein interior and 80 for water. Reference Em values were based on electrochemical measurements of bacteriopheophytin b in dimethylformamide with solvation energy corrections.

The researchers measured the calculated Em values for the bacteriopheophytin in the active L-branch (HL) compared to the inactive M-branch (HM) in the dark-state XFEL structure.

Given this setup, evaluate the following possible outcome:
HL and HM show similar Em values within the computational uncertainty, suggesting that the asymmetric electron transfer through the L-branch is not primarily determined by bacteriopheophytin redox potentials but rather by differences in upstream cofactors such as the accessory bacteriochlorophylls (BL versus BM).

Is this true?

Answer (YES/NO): NO